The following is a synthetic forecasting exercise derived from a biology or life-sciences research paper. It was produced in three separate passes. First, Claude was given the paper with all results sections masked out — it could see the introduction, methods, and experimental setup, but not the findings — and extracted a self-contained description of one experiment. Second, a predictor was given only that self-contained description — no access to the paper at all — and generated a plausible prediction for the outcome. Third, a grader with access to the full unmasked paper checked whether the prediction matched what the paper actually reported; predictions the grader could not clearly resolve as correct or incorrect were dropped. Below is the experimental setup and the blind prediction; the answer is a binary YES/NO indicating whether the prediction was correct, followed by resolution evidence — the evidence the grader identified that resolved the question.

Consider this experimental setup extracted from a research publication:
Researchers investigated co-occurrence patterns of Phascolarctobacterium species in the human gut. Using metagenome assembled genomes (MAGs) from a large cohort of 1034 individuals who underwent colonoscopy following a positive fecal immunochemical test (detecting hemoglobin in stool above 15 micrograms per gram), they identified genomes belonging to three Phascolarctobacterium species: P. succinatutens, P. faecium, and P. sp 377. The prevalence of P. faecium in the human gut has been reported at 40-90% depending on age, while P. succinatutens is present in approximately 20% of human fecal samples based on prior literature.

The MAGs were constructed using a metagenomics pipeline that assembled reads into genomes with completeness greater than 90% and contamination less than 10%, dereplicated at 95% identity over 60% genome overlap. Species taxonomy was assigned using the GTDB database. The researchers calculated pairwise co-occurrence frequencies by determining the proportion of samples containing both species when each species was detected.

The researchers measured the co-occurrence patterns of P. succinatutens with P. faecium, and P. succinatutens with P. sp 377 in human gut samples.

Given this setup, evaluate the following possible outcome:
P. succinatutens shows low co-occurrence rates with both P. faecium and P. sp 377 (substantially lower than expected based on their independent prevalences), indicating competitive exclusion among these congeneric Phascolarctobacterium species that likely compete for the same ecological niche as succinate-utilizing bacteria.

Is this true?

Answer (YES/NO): YES